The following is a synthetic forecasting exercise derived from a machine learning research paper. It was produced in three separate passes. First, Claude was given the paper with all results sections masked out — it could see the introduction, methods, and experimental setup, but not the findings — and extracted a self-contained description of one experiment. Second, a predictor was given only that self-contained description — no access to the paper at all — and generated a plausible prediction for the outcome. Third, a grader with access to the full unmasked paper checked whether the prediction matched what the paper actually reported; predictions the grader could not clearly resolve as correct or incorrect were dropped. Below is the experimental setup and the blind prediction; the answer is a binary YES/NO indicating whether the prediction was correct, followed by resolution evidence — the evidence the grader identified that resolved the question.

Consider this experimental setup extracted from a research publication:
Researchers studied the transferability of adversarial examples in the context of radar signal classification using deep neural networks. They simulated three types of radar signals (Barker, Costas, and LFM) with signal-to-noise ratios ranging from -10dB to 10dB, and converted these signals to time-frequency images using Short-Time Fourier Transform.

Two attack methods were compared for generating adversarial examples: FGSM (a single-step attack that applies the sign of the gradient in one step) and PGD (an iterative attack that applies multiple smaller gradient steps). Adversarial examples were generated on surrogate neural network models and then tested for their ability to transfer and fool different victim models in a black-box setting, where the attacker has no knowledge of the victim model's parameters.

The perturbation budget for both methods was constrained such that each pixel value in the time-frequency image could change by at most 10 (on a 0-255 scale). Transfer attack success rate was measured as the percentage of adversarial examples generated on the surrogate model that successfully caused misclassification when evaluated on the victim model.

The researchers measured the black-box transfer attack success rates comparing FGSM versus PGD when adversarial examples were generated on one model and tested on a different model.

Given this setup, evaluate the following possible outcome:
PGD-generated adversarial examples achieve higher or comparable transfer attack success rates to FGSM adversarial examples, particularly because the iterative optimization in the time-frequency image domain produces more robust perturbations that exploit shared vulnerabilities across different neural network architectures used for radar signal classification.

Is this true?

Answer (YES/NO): NO